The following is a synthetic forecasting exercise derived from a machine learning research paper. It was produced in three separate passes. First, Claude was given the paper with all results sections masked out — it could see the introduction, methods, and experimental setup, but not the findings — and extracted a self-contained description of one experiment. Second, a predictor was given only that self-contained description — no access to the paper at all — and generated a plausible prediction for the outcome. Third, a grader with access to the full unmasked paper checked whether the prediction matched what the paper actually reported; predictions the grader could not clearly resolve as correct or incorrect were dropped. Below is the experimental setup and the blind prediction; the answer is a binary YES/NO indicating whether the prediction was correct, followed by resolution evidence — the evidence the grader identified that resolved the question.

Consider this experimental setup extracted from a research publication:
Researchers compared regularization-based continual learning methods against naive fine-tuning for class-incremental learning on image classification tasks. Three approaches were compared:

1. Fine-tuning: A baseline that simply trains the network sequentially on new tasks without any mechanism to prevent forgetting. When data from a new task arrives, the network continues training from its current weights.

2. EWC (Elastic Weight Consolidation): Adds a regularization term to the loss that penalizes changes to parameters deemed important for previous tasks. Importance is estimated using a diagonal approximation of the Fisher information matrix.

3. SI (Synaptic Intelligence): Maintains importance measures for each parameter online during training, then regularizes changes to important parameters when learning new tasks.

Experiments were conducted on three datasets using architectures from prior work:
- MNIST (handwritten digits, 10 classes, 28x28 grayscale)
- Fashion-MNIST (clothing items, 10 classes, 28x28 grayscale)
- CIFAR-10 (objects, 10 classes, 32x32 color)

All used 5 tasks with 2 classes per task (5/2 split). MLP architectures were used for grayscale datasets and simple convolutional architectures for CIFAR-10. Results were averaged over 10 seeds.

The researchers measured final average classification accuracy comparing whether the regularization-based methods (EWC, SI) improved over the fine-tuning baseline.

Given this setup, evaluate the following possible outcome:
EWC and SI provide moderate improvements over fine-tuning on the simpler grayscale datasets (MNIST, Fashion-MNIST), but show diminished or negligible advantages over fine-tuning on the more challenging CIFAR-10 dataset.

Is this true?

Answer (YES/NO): NO